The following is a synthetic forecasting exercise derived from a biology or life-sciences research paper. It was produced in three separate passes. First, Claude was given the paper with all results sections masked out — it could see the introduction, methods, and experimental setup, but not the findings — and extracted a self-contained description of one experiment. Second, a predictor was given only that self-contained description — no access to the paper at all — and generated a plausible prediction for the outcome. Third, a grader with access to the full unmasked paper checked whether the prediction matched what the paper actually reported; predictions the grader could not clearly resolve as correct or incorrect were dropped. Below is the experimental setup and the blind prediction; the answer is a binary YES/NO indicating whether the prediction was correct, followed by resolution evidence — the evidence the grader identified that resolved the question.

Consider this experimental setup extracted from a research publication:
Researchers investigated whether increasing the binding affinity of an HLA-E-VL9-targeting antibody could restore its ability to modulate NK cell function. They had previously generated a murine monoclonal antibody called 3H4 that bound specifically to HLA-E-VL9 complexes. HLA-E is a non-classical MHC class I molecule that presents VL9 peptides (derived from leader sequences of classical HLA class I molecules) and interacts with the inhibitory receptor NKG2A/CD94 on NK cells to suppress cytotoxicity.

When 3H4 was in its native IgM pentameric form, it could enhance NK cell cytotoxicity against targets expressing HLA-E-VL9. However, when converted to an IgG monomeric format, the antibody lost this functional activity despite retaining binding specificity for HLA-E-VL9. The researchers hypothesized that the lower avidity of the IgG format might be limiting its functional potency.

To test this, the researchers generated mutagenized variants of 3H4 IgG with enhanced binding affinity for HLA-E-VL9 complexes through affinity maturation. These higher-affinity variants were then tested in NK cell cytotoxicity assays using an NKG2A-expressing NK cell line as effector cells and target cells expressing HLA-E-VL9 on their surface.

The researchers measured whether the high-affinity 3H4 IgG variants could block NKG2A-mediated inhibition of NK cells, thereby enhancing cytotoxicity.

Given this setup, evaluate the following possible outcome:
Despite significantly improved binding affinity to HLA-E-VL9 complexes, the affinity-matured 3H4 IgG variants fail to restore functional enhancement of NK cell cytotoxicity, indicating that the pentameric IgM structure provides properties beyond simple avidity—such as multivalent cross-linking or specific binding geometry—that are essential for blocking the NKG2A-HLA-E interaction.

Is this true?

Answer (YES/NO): NO